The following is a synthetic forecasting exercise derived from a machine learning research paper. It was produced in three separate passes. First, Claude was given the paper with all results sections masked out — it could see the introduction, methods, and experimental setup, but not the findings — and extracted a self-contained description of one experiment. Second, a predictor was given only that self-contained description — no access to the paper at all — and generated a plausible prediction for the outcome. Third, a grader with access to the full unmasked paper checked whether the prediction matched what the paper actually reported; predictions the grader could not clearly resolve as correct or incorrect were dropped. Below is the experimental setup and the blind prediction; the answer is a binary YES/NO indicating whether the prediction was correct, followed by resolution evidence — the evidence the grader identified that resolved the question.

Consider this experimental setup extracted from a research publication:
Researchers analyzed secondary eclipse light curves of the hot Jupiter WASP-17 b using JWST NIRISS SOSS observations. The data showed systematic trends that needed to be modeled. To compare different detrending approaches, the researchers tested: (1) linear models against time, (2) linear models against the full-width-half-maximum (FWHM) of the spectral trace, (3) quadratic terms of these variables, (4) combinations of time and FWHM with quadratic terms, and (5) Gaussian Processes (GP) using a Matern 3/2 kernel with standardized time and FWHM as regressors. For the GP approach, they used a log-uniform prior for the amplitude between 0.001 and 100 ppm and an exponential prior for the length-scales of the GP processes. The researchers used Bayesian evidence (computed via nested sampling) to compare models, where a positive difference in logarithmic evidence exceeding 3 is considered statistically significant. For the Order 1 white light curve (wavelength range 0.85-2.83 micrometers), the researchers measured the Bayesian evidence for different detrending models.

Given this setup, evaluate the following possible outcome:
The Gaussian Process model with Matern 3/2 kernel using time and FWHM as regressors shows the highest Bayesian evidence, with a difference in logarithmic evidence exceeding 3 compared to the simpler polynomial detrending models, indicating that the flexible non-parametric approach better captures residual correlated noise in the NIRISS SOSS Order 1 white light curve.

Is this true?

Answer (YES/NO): YES